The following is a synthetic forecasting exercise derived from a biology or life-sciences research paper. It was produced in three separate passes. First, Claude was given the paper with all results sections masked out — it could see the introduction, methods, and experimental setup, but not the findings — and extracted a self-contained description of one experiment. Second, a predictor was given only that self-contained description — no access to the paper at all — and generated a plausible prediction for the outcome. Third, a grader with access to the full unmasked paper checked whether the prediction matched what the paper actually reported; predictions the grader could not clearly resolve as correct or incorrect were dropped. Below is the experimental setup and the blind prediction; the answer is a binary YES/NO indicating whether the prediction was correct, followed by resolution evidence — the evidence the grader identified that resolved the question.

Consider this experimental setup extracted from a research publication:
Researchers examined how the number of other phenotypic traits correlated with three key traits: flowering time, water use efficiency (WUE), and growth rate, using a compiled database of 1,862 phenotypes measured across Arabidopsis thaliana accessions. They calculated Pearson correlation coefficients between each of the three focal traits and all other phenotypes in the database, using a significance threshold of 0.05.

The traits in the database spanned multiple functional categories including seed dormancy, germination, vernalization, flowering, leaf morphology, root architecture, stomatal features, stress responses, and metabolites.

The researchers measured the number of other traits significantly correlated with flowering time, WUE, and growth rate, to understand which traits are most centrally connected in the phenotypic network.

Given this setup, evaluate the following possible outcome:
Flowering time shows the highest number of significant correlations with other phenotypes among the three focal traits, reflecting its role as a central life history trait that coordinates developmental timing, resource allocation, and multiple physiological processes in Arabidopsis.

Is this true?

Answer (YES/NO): YES